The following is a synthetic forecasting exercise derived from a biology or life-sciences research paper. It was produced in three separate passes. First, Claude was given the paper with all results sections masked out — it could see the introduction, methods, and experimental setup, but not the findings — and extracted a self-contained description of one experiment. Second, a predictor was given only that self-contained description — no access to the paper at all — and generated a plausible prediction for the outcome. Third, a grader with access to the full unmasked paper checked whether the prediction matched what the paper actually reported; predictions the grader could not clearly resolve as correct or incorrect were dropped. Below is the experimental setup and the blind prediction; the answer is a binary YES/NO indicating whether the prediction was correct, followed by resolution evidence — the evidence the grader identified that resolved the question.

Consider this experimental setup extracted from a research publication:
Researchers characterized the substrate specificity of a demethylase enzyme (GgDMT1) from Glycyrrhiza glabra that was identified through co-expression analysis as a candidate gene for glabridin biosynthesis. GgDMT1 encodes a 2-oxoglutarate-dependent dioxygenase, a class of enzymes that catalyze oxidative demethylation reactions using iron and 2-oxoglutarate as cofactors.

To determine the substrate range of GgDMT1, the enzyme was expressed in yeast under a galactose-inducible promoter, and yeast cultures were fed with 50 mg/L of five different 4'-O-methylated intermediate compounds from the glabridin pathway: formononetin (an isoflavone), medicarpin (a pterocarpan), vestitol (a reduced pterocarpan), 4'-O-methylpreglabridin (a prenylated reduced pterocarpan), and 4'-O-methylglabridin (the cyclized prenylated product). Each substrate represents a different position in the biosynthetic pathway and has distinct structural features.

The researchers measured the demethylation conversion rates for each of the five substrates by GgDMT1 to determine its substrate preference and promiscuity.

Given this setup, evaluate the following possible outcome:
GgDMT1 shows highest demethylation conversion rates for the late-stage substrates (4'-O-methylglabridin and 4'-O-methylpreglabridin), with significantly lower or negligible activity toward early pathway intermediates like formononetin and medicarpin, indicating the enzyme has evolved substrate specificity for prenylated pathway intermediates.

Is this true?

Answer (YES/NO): NO